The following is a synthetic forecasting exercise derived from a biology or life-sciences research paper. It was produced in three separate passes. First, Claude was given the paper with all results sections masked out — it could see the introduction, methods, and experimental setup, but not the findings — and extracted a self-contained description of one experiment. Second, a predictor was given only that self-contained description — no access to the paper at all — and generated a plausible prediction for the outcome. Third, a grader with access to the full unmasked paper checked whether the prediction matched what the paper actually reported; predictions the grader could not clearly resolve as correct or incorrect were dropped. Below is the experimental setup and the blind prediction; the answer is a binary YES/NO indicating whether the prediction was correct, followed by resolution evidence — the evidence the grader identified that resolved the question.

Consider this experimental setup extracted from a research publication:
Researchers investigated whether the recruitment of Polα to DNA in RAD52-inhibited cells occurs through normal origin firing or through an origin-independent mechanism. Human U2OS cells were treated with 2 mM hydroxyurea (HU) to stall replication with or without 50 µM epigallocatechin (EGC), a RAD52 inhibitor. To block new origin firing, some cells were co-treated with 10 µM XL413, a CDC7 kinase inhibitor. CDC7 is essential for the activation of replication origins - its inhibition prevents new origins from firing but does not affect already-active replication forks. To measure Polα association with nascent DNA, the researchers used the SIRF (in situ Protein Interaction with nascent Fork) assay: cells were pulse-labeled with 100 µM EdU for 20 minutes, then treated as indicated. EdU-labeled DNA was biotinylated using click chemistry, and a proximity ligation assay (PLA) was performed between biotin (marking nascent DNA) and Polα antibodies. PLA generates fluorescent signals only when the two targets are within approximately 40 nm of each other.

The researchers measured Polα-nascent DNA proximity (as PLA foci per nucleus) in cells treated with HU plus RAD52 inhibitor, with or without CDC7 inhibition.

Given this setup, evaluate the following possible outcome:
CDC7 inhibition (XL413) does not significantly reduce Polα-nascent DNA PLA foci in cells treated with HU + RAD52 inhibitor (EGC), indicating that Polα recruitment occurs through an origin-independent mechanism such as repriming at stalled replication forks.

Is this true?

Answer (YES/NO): YES